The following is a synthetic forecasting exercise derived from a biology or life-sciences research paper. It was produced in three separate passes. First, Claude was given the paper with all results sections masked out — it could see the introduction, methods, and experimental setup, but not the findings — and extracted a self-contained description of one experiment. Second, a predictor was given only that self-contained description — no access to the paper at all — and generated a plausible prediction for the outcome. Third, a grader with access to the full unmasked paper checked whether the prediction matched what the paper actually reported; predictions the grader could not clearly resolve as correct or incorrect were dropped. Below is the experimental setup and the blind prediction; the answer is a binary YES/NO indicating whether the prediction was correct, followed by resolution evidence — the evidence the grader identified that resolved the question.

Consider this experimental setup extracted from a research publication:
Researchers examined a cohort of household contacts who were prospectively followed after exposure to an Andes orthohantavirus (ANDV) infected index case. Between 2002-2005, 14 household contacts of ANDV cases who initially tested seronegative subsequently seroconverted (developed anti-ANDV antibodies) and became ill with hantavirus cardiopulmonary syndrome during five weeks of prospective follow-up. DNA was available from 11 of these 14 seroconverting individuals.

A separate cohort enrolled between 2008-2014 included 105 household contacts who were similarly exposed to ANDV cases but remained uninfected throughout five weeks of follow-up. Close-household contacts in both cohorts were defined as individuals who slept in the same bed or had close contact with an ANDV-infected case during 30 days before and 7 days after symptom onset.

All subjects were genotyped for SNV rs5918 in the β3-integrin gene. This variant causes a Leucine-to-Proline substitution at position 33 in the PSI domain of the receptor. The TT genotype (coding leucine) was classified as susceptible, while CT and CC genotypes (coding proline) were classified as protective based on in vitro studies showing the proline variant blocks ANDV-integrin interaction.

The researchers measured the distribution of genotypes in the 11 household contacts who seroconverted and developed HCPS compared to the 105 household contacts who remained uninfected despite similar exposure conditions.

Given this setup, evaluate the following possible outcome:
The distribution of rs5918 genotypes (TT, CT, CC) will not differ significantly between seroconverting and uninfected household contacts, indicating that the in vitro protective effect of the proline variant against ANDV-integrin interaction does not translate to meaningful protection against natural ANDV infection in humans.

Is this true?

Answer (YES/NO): NO